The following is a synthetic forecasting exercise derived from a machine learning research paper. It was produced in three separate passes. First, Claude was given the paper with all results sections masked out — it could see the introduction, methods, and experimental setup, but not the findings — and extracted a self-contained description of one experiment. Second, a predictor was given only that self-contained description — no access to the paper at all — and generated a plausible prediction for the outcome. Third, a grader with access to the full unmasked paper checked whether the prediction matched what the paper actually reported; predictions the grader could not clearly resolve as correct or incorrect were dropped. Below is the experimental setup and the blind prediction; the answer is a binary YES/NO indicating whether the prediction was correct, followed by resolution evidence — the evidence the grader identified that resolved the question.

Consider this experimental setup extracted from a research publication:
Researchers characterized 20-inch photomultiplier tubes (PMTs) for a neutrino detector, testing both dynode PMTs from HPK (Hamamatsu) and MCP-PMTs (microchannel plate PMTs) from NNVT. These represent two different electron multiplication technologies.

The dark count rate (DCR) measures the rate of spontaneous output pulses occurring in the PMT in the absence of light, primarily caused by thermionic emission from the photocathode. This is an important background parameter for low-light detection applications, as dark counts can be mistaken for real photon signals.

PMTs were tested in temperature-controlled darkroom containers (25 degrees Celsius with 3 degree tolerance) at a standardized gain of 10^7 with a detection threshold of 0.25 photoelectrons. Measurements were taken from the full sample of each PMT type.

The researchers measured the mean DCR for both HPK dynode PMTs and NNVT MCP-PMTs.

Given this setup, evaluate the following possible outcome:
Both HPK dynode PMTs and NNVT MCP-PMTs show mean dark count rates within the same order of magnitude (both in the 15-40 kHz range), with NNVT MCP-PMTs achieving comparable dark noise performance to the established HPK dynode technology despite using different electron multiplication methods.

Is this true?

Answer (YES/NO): NO